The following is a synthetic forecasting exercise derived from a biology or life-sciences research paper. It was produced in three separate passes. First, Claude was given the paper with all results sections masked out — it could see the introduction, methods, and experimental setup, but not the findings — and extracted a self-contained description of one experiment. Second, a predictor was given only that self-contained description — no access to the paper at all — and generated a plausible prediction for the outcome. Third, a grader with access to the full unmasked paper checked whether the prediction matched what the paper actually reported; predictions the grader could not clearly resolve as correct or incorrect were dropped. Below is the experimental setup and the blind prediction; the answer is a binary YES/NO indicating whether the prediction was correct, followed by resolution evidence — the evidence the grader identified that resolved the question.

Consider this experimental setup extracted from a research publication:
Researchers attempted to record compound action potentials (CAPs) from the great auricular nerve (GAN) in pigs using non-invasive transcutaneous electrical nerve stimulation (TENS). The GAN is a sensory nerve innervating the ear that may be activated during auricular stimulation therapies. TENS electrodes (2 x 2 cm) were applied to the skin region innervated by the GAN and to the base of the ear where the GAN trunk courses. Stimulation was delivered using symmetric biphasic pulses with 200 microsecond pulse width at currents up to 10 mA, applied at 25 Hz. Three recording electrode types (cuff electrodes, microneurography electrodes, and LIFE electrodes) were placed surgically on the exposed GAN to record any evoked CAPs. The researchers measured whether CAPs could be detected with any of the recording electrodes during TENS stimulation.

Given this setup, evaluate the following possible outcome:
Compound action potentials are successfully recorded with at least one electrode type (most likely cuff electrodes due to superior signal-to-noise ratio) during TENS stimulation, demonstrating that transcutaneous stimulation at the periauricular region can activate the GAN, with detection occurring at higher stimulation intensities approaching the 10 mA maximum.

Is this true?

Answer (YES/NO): NO